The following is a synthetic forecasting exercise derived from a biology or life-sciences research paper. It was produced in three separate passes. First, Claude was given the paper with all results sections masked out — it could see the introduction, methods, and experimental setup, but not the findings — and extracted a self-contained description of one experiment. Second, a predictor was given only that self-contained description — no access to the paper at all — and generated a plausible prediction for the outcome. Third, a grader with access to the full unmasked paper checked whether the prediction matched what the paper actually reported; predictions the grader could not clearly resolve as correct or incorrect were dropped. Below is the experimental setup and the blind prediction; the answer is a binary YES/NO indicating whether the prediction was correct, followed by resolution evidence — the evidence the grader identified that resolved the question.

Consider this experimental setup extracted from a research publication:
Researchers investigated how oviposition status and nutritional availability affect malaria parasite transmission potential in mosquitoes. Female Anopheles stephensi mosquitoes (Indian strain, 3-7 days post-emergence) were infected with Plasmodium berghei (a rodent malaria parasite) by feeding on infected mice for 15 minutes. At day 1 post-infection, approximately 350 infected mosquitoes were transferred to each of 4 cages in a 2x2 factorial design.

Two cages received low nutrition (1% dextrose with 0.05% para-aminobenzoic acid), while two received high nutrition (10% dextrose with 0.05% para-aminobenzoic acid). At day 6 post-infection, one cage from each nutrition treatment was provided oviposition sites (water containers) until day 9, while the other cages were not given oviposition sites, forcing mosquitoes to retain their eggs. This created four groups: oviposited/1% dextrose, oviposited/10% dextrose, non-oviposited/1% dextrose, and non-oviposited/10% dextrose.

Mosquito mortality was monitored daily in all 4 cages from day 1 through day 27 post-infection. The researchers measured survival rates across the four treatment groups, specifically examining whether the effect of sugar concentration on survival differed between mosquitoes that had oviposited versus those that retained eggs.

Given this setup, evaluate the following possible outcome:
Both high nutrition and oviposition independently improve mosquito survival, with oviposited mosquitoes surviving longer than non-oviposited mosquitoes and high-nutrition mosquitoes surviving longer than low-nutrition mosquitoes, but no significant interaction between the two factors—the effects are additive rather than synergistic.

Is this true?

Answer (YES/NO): NO